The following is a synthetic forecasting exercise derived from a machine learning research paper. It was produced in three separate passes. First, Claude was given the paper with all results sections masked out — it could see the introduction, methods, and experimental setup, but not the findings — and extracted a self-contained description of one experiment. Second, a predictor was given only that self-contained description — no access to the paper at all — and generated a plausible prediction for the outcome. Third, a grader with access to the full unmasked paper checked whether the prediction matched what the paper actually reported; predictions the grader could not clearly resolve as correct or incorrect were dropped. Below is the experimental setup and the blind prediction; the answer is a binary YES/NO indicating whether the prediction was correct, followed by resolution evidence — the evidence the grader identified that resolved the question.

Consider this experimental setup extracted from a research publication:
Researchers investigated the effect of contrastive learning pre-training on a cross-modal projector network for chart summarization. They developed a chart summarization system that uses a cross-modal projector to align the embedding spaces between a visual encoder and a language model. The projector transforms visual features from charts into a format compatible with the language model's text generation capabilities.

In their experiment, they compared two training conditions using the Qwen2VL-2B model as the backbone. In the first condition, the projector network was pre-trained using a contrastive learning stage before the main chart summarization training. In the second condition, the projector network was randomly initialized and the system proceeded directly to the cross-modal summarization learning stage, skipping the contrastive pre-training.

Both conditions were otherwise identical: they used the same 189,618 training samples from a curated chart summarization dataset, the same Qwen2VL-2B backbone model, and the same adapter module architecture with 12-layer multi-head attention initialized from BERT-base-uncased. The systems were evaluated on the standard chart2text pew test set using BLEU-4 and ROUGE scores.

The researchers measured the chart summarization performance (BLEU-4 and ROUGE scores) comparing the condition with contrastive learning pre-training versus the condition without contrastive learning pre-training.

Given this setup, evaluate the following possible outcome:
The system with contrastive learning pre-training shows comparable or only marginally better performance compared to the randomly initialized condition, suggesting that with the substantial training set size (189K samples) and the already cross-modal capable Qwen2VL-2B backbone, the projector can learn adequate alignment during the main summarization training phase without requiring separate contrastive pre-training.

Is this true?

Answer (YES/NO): YES